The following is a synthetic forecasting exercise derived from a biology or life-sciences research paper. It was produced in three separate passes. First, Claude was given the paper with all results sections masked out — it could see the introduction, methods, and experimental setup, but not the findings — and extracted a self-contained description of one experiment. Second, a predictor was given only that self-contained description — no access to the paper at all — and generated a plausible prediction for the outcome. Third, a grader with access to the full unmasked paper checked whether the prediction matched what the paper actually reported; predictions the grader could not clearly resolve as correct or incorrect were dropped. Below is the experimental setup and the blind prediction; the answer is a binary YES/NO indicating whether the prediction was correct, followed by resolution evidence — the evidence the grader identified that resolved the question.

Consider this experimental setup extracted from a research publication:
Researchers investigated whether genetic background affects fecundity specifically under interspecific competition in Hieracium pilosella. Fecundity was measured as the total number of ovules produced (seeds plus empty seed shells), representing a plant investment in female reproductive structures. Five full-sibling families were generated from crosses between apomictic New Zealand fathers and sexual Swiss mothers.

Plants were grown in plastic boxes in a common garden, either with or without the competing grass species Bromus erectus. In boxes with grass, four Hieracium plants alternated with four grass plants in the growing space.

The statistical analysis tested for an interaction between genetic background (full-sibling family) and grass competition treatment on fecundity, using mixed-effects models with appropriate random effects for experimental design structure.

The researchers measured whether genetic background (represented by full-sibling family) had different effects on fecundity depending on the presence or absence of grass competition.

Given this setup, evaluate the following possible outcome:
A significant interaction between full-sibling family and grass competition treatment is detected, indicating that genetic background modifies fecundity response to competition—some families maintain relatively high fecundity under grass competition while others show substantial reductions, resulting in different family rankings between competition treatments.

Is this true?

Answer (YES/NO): NO